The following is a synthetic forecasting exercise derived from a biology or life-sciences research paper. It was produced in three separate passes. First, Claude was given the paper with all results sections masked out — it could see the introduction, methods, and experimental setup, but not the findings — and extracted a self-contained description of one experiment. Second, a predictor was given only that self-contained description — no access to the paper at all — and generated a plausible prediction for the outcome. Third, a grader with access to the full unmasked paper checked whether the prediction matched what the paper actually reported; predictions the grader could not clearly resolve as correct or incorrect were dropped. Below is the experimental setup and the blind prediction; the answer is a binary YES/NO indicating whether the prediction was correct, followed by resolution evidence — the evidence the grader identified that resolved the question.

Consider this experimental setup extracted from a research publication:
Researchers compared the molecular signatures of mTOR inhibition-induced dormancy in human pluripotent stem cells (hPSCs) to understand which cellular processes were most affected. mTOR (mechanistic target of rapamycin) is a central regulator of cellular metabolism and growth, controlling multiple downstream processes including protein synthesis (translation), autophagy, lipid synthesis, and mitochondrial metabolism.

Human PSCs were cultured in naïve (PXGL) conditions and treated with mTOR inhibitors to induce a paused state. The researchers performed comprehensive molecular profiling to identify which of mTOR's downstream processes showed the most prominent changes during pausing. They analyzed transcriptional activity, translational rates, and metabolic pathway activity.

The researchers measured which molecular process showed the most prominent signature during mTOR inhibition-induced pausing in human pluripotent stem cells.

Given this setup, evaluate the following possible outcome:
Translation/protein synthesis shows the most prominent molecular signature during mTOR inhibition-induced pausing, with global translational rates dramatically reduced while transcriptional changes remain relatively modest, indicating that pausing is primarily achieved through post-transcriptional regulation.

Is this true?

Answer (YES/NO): NO